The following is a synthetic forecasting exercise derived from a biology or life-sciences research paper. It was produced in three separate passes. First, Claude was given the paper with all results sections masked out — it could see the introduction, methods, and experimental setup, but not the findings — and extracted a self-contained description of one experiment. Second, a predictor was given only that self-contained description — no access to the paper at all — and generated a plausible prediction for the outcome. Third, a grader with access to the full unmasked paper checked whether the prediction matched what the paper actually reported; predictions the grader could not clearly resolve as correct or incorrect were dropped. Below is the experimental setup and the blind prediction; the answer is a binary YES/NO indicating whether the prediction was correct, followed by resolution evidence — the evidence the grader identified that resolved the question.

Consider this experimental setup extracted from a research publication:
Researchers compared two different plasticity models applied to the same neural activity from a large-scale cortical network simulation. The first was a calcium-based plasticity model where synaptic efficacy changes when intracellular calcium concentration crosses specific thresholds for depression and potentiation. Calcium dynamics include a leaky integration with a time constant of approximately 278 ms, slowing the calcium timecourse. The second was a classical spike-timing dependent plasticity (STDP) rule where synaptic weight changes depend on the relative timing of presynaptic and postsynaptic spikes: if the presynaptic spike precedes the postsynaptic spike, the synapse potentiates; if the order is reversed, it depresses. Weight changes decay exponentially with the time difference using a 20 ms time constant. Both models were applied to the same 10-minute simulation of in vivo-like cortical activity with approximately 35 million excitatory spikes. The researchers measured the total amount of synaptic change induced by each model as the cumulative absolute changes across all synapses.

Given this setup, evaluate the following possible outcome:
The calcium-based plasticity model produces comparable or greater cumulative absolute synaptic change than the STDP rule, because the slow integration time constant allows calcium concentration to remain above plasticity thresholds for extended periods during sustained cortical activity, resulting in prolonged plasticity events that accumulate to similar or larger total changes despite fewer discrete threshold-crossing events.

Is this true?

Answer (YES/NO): NO